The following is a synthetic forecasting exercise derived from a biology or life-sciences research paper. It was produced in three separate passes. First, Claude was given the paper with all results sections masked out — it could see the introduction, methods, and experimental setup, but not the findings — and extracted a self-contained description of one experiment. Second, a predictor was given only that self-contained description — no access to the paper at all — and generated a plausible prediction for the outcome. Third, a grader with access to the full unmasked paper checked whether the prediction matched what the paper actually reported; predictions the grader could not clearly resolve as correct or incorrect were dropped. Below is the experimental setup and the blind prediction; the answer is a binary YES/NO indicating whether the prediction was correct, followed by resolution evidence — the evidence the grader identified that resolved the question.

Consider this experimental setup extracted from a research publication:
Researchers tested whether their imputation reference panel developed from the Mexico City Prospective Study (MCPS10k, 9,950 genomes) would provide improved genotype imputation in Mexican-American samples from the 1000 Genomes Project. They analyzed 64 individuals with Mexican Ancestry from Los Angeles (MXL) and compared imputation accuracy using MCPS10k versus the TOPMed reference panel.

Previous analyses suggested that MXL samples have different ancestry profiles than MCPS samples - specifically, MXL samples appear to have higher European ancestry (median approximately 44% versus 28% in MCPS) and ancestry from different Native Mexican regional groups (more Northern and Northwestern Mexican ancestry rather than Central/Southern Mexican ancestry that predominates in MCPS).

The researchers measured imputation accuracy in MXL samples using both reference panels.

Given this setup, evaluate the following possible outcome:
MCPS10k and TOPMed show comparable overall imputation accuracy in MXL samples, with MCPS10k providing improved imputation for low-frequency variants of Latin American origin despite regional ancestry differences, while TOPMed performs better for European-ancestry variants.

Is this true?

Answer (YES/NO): NO